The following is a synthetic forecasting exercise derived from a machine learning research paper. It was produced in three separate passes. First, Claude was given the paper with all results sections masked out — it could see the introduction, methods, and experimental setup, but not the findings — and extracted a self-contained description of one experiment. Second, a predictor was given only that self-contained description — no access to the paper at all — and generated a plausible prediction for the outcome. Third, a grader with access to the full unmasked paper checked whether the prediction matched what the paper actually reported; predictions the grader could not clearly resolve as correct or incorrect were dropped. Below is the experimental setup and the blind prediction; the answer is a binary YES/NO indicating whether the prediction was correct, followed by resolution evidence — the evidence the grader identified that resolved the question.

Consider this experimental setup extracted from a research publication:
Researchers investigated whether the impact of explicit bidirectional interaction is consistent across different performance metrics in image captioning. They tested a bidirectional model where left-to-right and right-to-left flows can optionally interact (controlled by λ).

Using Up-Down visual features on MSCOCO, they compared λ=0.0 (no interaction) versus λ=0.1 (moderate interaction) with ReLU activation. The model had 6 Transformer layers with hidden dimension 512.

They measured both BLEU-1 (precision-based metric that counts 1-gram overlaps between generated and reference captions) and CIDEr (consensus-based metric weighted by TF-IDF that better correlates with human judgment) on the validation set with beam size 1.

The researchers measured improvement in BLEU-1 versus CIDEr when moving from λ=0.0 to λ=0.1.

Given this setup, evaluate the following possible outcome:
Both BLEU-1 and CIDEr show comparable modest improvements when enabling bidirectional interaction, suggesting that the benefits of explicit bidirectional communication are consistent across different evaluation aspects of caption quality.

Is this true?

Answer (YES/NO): NO